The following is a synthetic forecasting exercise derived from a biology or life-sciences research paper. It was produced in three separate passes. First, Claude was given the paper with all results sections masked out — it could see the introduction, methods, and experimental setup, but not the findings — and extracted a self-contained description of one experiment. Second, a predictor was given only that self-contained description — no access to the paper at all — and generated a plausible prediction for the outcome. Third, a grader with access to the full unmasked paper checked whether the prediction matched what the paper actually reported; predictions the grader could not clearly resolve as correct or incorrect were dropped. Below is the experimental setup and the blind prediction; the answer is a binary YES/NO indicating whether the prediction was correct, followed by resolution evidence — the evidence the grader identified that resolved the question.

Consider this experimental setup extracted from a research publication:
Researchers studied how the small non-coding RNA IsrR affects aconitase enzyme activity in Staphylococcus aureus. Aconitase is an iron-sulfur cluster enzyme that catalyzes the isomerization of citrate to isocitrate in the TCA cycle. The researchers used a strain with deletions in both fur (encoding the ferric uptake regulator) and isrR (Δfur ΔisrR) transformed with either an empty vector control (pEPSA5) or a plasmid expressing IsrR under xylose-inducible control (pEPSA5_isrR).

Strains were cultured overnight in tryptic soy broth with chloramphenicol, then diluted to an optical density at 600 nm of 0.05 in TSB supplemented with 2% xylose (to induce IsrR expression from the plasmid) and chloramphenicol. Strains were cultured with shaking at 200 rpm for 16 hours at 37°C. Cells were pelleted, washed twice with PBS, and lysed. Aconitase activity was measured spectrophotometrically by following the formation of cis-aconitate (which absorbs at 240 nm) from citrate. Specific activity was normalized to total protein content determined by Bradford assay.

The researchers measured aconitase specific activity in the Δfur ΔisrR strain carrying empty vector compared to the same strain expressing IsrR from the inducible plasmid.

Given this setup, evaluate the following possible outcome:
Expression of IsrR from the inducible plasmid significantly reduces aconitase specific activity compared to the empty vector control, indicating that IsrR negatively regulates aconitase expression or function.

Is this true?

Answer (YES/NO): YES